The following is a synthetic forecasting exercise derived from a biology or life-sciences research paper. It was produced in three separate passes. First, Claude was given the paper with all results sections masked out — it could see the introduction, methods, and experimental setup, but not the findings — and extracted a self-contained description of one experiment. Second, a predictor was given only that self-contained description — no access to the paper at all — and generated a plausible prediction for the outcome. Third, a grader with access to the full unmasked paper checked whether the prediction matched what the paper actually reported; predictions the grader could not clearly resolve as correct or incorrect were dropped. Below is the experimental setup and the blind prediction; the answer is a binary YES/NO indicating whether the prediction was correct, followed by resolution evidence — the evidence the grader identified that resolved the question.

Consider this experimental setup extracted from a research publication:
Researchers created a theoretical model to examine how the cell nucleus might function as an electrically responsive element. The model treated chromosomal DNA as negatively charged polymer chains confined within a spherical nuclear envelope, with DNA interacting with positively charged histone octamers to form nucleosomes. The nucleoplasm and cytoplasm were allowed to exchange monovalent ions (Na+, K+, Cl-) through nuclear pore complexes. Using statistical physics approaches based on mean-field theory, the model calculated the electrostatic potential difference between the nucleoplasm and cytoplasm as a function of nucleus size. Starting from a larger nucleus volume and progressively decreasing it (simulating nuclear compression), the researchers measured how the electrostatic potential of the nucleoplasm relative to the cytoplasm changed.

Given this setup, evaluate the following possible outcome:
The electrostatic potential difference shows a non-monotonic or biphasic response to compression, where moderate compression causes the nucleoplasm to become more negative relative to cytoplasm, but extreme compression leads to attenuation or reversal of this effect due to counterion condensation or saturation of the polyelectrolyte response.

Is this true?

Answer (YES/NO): NO